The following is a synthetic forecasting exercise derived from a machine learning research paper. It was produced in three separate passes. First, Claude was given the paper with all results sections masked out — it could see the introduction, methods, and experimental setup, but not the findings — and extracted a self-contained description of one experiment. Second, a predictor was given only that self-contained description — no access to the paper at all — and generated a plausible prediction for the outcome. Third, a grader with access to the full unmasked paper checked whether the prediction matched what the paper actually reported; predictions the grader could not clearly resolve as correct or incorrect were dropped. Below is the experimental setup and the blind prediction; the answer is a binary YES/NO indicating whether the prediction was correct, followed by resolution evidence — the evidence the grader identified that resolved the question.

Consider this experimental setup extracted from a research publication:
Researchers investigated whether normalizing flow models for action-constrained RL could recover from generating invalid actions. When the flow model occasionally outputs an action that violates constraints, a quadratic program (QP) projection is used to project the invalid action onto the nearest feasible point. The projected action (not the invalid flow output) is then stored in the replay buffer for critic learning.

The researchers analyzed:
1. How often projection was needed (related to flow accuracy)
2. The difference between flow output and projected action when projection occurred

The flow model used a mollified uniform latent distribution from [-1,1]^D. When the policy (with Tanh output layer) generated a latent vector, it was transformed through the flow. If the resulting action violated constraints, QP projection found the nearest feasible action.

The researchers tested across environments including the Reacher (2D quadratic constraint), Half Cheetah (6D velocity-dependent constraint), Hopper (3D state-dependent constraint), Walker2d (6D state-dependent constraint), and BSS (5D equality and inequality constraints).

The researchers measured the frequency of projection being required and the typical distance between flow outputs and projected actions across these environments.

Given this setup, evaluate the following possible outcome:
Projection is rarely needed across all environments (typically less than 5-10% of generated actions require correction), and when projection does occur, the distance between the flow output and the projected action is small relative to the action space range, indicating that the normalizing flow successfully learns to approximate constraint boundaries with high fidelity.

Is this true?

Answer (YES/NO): NO